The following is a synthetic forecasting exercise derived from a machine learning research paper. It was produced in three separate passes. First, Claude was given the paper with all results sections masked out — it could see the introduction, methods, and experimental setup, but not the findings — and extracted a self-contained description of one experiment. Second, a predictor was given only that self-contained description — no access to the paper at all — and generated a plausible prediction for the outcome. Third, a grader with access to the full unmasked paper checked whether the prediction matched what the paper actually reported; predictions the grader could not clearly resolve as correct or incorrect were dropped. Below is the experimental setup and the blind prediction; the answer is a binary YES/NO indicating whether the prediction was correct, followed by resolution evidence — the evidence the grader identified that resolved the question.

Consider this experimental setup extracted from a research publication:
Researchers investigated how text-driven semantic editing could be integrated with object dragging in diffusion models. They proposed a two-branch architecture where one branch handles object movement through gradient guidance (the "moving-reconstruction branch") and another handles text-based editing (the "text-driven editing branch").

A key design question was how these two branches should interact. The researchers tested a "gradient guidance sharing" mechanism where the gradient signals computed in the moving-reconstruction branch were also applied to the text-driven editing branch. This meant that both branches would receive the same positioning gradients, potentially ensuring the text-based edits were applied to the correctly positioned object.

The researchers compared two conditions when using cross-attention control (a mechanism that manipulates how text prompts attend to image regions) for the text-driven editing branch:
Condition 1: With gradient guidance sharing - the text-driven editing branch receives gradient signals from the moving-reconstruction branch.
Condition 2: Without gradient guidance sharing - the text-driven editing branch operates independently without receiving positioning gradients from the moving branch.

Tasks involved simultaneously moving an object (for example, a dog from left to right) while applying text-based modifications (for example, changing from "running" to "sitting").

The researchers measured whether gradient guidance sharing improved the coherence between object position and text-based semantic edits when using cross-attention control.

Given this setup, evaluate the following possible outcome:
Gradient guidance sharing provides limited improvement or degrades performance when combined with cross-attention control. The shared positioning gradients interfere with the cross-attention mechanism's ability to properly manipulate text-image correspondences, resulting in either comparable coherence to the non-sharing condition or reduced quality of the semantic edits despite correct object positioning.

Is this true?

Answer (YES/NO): NO